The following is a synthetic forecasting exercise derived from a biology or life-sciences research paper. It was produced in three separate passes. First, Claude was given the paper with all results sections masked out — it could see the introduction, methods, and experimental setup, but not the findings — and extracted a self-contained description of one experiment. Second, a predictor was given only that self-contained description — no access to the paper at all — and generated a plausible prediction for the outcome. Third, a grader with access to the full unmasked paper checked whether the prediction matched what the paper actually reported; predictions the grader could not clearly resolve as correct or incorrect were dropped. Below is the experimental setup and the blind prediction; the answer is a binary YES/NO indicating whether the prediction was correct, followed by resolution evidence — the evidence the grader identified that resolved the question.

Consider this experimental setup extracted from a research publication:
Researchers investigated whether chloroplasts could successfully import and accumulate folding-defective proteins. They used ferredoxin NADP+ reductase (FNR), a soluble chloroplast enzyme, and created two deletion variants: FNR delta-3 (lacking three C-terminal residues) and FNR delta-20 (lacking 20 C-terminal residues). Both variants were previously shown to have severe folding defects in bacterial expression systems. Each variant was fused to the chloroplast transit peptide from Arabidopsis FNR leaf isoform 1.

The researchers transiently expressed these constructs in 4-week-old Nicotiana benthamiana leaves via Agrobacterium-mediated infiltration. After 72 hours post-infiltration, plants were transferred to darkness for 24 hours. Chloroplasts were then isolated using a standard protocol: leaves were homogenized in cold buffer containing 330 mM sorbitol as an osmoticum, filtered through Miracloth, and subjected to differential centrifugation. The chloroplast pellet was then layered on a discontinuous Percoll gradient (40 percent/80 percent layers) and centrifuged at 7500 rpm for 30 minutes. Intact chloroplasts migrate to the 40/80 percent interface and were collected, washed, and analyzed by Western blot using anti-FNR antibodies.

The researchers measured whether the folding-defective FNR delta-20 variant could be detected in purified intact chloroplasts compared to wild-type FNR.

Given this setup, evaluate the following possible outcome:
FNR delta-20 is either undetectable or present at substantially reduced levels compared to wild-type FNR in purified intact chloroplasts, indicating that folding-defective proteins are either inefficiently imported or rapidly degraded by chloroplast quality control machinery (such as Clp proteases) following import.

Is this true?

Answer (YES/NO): YES